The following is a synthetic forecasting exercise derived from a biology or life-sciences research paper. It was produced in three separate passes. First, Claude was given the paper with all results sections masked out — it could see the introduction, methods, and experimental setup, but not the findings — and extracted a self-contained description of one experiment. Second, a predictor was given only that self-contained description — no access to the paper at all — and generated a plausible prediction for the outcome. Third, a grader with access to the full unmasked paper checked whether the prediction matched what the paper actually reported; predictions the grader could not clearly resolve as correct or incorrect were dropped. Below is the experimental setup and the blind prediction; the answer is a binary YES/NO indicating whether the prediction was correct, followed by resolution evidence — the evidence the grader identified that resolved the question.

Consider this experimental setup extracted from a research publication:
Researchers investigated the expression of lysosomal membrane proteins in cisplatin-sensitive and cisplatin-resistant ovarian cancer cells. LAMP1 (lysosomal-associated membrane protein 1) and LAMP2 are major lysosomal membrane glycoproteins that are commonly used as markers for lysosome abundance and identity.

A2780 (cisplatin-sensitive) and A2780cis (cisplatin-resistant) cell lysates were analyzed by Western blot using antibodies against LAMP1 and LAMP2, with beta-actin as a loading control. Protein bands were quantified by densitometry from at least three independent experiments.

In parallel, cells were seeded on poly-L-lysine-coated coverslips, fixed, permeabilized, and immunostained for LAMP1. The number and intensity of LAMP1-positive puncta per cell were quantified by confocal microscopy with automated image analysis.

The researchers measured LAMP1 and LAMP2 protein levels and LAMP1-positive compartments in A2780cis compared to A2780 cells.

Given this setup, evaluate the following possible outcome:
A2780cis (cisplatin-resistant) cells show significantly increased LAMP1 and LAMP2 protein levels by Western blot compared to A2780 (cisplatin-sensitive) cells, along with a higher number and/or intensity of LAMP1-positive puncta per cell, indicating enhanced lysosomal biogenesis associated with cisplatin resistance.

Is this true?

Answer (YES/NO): NO